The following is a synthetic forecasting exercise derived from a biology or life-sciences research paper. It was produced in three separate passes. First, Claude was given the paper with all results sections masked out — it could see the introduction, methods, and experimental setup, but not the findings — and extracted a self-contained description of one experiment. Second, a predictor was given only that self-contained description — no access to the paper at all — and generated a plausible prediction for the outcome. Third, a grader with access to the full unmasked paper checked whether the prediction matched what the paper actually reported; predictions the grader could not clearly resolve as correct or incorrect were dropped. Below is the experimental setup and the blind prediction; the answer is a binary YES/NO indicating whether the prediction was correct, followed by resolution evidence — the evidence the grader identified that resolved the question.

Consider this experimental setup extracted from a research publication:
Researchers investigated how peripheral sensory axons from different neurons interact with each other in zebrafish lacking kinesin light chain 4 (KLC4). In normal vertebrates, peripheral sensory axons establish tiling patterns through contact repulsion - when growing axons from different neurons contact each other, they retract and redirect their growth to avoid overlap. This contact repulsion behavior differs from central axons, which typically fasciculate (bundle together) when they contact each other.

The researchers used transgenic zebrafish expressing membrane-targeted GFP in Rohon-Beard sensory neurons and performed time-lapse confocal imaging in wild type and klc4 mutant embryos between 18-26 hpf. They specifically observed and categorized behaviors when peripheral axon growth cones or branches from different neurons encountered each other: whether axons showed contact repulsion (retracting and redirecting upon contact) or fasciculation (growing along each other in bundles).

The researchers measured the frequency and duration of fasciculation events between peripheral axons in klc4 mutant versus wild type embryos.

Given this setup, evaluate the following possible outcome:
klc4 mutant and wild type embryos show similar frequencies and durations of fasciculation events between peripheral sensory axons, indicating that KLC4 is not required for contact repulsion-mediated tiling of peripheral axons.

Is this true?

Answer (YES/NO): NO